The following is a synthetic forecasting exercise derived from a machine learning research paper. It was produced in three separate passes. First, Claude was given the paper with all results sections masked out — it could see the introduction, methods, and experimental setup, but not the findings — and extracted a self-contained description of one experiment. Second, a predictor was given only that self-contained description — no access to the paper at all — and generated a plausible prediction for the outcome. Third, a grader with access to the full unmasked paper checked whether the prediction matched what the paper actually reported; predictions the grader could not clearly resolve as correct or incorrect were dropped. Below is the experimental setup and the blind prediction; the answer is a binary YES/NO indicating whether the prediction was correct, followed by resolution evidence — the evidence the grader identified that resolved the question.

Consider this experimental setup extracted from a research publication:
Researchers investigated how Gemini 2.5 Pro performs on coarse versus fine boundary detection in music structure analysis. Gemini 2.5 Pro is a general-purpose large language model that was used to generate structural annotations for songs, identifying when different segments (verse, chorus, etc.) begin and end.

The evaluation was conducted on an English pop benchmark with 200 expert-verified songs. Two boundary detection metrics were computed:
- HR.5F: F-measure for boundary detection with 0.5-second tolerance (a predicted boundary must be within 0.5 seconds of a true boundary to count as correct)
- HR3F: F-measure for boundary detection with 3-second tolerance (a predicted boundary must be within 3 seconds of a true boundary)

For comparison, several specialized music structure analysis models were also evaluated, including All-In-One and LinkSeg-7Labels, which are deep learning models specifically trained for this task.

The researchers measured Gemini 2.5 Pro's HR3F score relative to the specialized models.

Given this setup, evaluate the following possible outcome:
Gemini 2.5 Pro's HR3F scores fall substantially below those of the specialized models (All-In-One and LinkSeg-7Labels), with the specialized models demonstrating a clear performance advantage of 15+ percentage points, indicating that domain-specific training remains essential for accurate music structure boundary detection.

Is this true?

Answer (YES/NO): NO